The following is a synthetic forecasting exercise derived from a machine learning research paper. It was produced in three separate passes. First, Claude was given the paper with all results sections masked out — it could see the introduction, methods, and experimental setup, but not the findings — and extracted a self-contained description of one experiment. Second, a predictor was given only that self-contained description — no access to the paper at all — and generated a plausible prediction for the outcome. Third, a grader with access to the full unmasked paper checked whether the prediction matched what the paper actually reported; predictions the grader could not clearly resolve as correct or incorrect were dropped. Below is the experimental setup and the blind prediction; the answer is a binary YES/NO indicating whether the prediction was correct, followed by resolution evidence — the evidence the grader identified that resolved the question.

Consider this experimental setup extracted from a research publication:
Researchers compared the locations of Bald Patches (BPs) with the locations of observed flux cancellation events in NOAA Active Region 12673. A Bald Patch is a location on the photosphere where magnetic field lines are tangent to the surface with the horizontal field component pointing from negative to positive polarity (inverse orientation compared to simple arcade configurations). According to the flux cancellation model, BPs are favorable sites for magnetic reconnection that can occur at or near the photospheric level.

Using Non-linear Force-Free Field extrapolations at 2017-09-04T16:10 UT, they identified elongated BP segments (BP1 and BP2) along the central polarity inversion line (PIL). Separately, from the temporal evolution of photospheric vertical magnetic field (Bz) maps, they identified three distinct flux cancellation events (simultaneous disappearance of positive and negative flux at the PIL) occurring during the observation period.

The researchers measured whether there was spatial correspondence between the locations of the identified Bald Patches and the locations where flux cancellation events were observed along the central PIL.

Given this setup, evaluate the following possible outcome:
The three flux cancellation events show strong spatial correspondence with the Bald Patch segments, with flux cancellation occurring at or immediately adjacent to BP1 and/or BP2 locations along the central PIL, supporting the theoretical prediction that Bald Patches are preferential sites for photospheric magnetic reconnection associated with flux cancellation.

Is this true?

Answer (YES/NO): NO